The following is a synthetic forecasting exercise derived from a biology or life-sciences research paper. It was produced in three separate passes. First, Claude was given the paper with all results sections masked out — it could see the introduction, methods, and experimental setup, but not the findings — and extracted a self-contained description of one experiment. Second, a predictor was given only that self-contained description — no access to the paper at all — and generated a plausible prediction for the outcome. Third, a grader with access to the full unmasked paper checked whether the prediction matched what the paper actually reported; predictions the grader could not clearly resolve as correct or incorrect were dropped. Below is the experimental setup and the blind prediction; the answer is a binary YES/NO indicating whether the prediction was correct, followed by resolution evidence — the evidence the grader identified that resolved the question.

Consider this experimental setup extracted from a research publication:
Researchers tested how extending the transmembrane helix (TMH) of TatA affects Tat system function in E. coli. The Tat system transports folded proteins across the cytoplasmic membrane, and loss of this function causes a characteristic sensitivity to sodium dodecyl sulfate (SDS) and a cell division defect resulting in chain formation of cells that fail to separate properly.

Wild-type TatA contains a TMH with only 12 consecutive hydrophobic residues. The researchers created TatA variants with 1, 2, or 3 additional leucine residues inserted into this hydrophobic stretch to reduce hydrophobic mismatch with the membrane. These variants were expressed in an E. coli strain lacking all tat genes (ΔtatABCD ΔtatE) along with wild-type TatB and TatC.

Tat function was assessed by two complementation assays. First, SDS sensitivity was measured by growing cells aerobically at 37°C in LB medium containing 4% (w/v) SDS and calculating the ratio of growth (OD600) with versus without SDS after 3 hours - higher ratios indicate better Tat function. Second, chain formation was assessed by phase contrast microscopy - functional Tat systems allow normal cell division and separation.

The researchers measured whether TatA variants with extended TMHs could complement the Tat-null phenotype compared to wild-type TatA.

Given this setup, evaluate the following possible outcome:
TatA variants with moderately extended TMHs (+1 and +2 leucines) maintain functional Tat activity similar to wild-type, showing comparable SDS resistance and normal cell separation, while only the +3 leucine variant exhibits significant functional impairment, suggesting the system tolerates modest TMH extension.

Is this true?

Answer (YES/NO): NO